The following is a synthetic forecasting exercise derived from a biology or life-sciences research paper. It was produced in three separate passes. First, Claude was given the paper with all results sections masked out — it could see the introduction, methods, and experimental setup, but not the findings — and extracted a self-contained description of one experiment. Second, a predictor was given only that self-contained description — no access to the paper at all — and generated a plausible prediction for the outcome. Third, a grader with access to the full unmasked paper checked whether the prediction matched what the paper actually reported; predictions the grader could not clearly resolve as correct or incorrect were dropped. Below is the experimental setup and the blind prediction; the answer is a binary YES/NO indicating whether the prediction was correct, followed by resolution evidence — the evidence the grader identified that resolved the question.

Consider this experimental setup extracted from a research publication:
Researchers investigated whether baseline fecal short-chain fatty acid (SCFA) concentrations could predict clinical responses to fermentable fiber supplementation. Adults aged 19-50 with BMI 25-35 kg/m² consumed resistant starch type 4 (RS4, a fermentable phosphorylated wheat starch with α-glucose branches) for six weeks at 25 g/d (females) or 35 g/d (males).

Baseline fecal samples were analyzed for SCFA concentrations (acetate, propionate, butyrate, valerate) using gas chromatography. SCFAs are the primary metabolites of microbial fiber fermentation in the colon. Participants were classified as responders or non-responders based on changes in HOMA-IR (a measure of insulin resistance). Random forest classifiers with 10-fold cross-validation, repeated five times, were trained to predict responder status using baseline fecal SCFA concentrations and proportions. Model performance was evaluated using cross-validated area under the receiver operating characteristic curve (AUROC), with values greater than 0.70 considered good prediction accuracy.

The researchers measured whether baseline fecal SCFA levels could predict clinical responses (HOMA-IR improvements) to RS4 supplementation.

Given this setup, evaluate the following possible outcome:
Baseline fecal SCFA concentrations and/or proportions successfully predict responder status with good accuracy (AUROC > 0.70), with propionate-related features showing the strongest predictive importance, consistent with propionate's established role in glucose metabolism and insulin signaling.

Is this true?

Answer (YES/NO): NO